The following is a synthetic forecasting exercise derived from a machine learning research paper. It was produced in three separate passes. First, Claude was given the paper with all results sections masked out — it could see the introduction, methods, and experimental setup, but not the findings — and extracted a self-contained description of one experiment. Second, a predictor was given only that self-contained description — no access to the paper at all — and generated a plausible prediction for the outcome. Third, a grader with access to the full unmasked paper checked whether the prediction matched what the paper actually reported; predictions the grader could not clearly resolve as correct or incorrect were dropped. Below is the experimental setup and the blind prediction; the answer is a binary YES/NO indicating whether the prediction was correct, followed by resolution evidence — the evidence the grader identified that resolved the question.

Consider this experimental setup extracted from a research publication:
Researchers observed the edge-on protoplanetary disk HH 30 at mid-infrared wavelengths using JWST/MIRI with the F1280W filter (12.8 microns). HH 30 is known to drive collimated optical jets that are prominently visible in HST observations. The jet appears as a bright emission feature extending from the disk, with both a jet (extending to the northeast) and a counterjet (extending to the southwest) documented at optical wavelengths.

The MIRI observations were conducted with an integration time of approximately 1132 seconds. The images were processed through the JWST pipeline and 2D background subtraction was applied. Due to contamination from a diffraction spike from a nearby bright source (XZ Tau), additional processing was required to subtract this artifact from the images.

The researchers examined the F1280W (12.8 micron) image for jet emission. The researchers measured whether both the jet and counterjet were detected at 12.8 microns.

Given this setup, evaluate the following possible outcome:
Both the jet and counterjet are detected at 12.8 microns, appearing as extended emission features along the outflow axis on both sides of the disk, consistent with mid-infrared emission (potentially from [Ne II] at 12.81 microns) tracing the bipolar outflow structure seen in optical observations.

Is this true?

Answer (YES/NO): NO